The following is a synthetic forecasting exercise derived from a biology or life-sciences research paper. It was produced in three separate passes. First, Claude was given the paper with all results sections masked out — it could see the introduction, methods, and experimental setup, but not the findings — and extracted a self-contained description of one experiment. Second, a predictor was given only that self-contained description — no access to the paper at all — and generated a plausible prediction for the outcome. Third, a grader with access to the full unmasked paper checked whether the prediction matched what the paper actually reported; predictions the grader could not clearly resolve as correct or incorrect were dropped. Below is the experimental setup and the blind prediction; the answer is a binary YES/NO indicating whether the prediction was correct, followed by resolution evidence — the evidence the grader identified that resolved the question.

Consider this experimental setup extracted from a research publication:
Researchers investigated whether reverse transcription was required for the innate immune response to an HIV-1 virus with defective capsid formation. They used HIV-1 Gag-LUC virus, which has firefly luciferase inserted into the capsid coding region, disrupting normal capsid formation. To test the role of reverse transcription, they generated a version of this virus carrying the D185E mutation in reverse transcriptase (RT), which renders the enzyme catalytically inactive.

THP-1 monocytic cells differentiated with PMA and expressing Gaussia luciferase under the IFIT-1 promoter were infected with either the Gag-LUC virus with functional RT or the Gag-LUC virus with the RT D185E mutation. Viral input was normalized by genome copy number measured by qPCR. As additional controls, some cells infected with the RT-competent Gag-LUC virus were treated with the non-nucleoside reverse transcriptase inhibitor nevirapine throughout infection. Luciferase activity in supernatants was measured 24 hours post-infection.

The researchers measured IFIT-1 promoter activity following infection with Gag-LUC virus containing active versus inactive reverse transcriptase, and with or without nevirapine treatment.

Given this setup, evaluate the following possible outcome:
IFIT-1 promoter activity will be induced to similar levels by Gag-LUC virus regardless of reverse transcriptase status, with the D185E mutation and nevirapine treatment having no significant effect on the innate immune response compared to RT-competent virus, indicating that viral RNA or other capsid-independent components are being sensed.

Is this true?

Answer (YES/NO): NO